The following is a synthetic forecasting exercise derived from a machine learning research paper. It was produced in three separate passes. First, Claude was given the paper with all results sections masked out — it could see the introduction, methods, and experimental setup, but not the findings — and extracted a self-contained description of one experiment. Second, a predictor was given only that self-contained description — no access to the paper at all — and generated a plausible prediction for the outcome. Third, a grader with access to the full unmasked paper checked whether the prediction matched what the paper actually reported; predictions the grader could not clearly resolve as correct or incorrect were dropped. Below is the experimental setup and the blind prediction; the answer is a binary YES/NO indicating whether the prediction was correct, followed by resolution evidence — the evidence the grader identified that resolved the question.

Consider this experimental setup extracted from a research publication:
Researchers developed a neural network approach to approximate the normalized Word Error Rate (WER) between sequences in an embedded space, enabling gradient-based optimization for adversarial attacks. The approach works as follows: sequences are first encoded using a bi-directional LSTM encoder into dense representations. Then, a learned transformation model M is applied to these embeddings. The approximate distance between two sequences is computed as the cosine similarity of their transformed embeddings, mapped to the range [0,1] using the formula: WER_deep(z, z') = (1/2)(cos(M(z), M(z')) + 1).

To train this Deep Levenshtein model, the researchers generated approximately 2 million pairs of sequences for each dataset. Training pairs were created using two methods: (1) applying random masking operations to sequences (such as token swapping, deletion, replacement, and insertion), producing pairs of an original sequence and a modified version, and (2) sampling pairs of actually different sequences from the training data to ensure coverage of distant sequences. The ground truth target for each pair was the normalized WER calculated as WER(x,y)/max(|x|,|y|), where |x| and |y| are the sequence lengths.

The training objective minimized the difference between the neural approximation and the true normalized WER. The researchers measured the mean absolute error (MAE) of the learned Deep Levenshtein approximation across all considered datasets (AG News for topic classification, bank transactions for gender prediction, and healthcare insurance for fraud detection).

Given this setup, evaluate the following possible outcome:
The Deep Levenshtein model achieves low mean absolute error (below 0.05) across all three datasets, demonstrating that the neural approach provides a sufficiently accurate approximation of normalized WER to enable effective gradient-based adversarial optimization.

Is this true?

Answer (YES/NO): NO